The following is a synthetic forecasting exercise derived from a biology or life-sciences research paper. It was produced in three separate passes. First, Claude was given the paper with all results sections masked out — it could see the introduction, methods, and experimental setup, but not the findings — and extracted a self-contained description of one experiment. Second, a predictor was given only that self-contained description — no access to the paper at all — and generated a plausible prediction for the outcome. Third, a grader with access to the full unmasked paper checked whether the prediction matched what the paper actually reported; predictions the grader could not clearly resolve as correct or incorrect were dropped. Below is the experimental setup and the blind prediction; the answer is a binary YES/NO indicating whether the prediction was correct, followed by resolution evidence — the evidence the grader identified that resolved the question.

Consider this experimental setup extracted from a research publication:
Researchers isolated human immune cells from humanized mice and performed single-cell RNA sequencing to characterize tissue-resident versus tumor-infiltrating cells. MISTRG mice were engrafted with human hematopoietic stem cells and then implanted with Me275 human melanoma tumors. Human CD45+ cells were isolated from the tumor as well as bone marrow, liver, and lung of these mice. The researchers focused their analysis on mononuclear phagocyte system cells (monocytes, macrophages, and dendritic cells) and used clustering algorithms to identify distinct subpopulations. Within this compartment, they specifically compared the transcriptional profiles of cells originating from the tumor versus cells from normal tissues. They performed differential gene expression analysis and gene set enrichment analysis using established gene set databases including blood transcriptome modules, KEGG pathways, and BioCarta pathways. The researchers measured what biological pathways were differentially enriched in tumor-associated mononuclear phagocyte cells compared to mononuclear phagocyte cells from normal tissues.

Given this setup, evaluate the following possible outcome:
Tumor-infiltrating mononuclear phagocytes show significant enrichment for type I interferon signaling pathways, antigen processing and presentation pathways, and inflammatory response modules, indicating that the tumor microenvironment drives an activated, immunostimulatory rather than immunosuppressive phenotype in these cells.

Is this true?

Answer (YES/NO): NO